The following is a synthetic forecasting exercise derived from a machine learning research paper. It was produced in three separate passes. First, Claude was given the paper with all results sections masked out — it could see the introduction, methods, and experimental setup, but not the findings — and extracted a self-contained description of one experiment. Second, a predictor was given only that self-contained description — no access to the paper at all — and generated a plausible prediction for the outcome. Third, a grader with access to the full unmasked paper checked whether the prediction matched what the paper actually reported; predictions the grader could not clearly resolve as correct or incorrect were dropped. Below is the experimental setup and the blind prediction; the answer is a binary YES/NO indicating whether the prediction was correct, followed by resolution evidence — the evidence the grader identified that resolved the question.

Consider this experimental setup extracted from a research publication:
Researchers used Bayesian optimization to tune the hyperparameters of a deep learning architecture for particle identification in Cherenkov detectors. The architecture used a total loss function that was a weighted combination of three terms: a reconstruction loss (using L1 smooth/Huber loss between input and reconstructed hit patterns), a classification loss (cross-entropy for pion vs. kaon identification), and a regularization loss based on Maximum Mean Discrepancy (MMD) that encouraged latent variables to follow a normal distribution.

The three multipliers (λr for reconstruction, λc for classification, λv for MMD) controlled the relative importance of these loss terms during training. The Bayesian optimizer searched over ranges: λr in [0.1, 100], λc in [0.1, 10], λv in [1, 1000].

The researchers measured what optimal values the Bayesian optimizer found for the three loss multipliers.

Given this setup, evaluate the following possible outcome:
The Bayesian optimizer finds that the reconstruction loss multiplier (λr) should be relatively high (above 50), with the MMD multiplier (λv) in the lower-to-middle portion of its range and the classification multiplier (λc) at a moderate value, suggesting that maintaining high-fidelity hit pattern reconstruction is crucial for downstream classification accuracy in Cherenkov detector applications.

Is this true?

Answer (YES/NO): NO